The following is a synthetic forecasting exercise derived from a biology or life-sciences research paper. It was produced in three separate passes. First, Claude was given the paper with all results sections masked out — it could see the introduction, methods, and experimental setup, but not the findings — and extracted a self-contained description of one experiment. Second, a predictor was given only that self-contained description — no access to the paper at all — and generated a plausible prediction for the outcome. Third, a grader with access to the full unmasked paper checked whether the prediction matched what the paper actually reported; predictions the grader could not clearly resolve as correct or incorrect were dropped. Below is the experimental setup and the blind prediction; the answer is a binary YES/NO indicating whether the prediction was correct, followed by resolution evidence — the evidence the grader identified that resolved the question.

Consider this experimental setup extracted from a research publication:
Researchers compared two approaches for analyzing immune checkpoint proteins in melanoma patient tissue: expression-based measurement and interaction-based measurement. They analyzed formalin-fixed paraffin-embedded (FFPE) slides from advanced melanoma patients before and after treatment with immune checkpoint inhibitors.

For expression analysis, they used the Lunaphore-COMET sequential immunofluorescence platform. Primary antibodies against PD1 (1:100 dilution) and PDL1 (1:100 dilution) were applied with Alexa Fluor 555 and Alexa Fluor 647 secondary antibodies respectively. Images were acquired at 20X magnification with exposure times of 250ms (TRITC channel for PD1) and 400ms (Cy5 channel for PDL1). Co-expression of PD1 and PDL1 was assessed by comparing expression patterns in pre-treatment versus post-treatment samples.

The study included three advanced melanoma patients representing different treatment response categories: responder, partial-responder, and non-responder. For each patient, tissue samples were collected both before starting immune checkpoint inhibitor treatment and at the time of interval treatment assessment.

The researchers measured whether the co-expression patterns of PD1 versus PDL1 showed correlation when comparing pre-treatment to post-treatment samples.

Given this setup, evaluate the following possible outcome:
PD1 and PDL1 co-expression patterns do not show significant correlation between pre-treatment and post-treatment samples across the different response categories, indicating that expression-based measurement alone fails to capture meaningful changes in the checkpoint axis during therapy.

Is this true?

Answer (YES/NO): YES